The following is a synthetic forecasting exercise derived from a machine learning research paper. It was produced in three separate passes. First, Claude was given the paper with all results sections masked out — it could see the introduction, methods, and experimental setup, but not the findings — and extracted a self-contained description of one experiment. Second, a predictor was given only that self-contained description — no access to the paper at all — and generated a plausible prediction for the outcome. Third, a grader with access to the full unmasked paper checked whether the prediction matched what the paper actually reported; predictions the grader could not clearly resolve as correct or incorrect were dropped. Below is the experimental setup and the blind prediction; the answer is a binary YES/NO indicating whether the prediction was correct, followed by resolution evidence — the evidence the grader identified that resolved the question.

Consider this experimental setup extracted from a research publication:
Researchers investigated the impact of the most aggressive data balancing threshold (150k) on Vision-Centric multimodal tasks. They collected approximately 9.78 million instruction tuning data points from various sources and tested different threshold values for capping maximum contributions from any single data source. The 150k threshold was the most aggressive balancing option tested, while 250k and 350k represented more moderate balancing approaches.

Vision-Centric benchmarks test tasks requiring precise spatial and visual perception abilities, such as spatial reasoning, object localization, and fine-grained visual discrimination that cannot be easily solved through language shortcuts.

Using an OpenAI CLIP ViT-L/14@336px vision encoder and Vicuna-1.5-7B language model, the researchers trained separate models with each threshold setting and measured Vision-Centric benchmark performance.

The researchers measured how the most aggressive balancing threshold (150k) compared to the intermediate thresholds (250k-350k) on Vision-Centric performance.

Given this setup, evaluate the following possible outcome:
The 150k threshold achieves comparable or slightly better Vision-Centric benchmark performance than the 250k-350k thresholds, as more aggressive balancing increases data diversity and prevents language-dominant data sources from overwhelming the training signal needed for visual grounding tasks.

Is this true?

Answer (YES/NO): NO